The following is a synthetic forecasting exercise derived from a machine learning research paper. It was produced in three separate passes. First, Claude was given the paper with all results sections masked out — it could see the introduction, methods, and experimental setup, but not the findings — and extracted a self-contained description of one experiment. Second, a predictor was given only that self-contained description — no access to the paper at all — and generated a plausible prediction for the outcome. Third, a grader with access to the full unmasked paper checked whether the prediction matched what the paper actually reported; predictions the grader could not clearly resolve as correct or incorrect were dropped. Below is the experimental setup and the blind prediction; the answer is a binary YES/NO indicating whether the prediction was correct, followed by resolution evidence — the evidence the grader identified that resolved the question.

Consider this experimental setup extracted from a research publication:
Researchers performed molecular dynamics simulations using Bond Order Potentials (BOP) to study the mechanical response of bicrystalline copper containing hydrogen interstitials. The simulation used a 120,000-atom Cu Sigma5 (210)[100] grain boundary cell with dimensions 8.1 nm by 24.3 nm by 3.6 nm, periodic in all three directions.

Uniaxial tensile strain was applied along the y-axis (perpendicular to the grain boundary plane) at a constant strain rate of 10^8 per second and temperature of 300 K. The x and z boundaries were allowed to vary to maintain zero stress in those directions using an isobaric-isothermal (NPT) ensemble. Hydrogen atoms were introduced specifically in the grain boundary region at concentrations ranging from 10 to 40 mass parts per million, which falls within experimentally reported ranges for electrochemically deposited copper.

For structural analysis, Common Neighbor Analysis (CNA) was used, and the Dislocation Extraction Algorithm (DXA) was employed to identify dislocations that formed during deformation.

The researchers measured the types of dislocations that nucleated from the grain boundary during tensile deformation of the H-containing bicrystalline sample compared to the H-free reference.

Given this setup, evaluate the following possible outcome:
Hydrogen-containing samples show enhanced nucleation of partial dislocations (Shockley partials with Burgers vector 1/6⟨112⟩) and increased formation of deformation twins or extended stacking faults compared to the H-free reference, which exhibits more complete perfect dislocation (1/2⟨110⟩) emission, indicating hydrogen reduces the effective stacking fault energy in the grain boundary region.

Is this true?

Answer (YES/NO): NO